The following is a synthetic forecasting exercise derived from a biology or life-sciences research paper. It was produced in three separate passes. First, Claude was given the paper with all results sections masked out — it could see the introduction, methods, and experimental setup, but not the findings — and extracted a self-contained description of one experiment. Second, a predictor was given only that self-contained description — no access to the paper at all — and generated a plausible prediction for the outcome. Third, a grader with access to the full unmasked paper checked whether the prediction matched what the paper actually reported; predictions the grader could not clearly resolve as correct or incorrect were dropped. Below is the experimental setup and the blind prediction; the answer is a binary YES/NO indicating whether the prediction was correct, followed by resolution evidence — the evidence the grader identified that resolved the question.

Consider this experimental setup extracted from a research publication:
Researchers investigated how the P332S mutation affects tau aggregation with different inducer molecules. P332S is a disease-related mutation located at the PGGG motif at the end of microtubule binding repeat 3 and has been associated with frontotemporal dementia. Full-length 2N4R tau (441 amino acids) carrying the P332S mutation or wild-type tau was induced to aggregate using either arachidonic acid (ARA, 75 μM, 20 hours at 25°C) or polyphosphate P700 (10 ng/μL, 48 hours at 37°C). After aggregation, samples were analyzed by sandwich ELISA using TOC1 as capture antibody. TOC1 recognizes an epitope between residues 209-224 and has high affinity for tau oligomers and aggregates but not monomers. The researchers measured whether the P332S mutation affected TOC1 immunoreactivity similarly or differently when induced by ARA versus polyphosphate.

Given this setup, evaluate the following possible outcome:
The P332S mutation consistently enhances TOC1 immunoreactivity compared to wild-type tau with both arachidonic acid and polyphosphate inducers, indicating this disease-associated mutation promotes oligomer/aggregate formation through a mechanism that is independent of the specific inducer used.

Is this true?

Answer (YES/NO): NO